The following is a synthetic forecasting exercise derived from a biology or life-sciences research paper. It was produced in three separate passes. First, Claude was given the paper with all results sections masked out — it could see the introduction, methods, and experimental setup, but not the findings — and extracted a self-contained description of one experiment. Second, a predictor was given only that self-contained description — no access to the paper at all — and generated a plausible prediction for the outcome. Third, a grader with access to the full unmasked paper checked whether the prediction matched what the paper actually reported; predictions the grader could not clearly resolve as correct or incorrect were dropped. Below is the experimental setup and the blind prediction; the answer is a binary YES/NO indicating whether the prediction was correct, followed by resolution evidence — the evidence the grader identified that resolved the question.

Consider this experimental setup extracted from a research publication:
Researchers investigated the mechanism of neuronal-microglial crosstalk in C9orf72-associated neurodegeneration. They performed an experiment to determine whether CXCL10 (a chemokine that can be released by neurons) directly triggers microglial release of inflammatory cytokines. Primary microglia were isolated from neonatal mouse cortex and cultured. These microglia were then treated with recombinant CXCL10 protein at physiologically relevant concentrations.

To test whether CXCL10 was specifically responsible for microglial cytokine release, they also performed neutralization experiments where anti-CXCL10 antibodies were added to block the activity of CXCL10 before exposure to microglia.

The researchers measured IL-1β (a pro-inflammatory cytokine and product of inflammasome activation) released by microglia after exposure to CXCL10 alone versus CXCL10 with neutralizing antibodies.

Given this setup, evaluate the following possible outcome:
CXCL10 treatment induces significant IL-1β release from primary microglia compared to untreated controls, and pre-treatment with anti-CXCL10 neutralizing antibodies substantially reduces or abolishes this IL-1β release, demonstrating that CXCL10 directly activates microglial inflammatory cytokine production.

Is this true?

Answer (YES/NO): YES